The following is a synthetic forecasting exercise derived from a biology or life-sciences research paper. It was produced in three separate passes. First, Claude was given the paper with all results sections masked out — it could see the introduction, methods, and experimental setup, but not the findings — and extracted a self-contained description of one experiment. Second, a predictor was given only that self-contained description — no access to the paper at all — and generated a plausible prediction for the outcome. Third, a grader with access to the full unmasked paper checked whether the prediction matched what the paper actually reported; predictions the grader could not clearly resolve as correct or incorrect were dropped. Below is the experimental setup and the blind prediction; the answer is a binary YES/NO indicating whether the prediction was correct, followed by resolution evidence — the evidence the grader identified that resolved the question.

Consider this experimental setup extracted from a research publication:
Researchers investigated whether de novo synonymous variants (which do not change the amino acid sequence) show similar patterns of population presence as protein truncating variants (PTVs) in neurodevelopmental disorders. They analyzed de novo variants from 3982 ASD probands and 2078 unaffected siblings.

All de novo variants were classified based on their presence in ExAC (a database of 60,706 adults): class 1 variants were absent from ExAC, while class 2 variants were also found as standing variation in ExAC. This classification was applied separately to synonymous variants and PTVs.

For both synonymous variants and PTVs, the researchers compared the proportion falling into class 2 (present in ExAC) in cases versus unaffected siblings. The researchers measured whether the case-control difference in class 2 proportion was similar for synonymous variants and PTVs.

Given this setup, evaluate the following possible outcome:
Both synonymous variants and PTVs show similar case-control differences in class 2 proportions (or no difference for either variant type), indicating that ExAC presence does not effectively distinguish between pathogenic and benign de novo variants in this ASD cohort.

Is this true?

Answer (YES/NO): NO